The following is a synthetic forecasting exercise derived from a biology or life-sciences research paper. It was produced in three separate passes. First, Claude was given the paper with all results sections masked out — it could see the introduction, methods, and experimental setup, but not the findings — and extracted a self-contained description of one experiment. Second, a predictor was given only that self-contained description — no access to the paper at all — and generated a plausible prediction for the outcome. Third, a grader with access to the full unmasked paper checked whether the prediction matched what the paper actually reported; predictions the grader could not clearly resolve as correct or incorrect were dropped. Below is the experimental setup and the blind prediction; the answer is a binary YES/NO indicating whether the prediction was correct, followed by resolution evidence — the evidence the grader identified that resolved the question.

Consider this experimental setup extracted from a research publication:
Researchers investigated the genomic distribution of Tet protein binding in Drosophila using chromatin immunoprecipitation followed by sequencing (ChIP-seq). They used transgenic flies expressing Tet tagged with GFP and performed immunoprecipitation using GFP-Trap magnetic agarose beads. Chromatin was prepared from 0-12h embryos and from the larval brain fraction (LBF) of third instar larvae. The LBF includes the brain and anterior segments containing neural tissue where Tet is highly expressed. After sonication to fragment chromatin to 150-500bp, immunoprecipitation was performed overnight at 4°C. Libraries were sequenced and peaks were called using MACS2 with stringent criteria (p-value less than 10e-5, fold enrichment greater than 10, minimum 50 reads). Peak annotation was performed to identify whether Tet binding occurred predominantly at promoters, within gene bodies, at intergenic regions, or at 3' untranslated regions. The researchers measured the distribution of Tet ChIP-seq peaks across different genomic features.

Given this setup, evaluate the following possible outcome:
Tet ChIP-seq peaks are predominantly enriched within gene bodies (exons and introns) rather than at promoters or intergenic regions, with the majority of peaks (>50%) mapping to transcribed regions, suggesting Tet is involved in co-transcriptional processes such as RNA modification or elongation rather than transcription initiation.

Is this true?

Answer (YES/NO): NO